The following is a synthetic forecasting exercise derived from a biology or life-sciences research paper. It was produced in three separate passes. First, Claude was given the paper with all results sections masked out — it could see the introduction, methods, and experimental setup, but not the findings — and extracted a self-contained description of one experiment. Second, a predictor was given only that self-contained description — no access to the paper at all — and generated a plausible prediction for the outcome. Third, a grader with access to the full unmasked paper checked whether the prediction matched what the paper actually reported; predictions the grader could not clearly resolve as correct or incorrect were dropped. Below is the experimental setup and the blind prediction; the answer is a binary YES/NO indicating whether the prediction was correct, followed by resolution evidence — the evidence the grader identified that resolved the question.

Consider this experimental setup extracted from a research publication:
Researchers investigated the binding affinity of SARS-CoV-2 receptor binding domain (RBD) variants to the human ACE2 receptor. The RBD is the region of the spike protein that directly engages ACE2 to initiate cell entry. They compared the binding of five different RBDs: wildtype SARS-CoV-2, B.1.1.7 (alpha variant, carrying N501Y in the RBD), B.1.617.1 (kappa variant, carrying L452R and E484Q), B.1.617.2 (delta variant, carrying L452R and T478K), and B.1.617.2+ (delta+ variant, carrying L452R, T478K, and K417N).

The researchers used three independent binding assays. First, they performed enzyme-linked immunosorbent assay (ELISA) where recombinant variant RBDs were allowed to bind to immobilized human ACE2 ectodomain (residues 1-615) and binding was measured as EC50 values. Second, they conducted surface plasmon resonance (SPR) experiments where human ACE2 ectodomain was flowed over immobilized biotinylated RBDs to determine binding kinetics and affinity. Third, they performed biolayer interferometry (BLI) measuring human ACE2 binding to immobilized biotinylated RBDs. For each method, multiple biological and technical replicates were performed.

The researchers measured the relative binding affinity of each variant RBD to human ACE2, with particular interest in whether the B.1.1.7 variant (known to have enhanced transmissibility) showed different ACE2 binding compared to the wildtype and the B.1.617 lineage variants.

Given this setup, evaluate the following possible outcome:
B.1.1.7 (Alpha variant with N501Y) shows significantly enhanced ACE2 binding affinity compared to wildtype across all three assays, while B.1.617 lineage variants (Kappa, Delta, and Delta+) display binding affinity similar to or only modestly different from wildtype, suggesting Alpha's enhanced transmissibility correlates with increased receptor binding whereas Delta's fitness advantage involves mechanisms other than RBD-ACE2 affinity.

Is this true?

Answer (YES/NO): NO